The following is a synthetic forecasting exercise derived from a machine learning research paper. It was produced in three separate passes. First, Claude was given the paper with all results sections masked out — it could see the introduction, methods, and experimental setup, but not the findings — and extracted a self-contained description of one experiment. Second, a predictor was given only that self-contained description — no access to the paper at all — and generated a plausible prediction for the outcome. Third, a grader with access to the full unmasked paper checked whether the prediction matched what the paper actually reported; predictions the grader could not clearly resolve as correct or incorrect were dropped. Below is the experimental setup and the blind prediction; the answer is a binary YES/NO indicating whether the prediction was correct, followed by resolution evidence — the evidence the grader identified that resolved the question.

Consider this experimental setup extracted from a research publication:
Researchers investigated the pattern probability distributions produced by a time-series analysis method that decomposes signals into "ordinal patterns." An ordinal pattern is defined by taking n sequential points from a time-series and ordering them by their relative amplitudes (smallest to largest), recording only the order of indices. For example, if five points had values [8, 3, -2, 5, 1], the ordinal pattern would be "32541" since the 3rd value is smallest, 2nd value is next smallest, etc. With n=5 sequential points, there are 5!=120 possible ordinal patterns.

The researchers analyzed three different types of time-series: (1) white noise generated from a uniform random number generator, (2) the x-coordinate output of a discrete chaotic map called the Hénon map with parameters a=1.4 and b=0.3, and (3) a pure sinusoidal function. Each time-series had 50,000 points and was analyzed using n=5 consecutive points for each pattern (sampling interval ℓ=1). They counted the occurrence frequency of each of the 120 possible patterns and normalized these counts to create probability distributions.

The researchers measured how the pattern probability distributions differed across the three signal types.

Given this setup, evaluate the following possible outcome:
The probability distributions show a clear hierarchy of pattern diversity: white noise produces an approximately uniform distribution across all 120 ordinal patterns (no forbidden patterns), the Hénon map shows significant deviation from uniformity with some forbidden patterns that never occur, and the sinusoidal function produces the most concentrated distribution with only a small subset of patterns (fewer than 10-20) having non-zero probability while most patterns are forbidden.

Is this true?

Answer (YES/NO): YES